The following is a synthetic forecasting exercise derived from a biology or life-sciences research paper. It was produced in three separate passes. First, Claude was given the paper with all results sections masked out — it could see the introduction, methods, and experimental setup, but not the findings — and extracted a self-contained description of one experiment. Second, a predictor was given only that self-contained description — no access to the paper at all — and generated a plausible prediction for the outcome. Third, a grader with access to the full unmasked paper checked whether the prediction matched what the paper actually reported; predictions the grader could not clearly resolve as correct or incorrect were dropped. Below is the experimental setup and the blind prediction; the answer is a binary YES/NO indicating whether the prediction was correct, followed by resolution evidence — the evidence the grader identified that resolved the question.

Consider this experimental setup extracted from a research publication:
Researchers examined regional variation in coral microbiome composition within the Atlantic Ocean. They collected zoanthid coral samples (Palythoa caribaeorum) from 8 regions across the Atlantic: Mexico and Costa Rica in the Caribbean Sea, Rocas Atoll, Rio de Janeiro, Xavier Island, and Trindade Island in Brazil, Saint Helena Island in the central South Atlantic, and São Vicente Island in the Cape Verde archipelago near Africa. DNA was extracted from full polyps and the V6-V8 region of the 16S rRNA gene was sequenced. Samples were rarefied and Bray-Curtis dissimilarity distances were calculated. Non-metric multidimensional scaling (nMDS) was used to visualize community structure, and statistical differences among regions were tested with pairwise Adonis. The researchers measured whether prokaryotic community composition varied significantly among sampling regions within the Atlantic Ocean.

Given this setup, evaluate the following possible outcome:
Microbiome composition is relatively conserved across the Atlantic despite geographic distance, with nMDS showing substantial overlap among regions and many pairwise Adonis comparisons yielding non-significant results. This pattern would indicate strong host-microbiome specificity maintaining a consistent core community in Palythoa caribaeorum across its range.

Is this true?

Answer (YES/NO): YES